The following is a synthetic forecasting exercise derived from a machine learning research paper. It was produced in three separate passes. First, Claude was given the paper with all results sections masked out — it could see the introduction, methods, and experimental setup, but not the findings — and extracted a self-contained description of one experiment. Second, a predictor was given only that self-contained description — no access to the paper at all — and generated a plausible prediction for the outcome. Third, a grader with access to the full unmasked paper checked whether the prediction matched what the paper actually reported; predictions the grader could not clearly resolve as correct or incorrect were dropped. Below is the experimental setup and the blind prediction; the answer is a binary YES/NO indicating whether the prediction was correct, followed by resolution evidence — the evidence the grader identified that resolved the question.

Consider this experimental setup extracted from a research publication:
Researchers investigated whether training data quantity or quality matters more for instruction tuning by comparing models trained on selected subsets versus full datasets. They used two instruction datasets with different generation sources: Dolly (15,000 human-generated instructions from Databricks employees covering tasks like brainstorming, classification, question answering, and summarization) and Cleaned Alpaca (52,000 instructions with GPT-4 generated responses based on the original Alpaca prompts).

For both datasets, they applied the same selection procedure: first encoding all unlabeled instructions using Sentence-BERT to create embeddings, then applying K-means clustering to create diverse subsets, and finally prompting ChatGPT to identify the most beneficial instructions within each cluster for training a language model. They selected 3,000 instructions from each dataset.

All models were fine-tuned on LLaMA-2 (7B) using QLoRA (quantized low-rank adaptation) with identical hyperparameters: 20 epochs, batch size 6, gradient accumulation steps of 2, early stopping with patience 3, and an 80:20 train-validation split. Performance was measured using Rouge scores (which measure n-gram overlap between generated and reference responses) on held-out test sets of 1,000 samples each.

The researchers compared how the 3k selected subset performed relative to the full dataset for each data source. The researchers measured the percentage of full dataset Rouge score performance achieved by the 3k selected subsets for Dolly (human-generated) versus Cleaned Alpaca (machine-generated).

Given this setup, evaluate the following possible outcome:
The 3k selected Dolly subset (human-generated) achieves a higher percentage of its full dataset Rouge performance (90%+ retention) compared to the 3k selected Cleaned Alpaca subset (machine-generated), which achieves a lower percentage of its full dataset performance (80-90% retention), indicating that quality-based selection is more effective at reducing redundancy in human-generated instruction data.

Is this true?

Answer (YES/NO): YES